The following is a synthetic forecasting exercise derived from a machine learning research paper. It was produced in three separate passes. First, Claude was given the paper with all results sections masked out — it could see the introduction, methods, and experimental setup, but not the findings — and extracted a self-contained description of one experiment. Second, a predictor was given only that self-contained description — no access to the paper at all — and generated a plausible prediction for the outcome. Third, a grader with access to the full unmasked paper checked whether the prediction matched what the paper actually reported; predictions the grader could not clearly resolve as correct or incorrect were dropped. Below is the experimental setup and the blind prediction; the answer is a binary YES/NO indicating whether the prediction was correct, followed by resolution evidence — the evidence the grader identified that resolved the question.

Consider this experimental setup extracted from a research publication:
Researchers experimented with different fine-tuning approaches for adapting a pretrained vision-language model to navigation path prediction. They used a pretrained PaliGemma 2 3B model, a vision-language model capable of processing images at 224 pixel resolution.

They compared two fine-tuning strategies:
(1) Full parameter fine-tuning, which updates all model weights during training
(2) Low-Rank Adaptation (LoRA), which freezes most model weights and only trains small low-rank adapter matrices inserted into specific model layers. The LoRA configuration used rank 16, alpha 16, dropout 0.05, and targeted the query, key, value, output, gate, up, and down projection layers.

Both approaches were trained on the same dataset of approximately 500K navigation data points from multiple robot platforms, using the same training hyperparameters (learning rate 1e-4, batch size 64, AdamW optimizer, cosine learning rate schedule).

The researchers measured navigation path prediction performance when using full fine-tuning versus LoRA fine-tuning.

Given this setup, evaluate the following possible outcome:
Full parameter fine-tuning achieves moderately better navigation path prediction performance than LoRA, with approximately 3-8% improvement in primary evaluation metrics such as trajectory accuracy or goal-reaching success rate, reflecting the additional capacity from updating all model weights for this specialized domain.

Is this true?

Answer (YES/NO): NO